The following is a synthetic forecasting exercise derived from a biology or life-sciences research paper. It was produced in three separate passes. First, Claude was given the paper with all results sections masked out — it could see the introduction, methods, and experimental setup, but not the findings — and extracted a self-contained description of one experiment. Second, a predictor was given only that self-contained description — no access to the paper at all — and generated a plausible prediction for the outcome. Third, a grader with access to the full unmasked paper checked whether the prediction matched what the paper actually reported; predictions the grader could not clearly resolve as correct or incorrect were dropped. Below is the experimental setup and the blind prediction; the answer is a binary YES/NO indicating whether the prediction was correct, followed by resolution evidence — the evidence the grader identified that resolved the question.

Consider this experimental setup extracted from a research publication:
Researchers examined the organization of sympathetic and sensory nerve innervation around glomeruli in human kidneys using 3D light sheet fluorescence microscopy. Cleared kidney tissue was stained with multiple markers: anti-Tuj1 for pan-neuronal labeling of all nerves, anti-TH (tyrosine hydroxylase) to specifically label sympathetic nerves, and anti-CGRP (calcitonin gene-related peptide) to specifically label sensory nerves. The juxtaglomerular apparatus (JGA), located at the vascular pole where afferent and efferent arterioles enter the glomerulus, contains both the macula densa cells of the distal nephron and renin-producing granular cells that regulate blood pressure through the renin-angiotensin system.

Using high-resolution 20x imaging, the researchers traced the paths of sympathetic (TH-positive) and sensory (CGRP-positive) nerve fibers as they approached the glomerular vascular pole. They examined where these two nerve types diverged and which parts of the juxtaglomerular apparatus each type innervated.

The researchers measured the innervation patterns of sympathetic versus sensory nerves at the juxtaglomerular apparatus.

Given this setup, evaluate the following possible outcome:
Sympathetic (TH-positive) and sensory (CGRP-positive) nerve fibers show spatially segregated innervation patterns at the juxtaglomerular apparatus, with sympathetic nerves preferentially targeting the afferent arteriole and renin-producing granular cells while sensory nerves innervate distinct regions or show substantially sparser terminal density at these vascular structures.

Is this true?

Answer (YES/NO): NO